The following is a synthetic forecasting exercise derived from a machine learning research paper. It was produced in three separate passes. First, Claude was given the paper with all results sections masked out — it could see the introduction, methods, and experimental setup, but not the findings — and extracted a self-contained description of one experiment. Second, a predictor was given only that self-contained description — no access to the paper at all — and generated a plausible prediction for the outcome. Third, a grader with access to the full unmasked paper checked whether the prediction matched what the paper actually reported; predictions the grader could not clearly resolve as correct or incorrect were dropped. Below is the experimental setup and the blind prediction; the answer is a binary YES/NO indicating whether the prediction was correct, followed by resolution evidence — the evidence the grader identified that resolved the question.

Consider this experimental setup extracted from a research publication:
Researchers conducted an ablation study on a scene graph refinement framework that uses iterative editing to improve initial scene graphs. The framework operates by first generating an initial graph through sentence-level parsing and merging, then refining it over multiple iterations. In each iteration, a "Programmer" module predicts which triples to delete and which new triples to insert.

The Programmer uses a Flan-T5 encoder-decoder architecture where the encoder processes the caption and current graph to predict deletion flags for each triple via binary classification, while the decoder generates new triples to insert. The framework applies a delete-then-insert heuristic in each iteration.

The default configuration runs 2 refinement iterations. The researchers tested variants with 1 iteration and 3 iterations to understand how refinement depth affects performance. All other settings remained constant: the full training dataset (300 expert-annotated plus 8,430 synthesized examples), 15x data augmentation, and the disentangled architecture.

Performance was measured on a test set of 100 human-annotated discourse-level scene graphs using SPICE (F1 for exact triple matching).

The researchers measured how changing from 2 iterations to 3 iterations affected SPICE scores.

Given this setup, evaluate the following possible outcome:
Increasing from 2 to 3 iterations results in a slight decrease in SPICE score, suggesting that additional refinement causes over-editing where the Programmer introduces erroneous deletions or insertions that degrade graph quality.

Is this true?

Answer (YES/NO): NO